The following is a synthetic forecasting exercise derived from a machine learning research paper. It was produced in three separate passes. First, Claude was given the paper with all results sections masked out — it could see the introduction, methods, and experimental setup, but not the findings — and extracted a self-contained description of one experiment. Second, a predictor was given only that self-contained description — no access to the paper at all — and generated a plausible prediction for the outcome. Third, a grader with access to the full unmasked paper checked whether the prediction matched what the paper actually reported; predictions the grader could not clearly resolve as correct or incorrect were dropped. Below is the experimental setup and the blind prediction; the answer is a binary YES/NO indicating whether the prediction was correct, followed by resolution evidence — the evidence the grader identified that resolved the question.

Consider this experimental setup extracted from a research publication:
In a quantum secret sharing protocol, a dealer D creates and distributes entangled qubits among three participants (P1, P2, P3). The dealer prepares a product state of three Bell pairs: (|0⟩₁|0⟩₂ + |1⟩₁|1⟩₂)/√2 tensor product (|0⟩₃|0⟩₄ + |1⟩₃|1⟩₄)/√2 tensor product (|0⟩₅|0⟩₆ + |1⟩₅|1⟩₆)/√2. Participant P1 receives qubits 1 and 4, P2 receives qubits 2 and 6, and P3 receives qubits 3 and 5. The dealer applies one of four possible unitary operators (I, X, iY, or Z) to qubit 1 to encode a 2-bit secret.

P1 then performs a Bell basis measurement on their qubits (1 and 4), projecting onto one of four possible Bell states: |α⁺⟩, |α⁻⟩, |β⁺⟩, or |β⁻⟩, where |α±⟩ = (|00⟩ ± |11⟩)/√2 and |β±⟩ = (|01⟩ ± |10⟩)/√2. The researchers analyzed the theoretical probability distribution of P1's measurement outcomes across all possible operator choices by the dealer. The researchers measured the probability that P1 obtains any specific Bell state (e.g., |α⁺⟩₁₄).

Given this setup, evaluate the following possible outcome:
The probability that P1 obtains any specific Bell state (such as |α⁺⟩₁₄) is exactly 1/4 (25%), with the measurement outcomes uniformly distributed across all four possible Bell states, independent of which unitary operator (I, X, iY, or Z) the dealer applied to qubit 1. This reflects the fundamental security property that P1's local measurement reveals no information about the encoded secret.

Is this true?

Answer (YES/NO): YES